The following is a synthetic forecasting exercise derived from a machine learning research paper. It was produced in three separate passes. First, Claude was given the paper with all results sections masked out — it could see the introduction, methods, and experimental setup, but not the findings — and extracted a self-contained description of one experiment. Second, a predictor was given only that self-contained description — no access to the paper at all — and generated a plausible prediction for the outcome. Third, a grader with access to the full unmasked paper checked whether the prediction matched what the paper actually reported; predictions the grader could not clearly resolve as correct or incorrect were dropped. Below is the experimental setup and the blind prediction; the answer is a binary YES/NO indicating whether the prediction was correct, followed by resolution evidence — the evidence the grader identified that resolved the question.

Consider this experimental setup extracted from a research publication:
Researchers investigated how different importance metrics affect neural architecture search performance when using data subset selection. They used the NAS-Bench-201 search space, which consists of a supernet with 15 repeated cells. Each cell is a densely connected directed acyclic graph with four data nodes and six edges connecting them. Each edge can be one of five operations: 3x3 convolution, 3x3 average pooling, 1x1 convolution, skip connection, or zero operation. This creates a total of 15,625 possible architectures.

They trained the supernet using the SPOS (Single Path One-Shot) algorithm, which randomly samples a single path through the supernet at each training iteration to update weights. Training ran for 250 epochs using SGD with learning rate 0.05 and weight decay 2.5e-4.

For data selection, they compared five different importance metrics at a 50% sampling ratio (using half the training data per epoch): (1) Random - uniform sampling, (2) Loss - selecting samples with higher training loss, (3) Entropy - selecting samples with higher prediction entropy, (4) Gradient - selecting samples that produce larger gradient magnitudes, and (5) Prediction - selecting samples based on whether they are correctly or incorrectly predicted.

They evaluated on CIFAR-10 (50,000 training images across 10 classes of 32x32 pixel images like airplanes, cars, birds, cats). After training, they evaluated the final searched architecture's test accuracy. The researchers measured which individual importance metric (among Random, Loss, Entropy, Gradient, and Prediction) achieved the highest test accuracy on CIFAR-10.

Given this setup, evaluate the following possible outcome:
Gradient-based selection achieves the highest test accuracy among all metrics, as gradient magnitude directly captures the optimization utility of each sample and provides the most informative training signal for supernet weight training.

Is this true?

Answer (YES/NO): NO